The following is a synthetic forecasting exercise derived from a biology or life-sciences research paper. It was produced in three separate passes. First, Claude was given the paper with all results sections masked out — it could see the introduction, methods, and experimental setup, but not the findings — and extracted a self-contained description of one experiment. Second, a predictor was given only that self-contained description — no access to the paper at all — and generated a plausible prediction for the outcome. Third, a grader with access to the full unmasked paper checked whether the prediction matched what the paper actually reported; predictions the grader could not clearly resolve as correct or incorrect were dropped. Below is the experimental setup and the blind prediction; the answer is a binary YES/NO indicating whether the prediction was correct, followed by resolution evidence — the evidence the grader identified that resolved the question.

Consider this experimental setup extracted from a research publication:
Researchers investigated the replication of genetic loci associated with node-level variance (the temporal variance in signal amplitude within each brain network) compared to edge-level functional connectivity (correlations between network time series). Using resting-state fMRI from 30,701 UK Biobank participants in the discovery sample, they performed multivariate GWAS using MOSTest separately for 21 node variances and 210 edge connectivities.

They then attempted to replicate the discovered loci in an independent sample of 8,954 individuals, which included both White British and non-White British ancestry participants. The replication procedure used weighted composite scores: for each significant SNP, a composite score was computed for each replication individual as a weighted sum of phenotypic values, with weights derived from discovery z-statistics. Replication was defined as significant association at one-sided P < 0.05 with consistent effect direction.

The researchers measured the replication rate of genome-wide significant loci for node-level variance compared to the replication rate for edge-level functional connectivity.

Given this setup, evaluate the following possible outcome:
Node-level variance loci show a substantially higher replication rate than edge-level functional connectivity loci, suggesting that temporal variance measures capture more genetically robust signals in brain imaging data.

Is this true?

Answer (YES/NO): NO